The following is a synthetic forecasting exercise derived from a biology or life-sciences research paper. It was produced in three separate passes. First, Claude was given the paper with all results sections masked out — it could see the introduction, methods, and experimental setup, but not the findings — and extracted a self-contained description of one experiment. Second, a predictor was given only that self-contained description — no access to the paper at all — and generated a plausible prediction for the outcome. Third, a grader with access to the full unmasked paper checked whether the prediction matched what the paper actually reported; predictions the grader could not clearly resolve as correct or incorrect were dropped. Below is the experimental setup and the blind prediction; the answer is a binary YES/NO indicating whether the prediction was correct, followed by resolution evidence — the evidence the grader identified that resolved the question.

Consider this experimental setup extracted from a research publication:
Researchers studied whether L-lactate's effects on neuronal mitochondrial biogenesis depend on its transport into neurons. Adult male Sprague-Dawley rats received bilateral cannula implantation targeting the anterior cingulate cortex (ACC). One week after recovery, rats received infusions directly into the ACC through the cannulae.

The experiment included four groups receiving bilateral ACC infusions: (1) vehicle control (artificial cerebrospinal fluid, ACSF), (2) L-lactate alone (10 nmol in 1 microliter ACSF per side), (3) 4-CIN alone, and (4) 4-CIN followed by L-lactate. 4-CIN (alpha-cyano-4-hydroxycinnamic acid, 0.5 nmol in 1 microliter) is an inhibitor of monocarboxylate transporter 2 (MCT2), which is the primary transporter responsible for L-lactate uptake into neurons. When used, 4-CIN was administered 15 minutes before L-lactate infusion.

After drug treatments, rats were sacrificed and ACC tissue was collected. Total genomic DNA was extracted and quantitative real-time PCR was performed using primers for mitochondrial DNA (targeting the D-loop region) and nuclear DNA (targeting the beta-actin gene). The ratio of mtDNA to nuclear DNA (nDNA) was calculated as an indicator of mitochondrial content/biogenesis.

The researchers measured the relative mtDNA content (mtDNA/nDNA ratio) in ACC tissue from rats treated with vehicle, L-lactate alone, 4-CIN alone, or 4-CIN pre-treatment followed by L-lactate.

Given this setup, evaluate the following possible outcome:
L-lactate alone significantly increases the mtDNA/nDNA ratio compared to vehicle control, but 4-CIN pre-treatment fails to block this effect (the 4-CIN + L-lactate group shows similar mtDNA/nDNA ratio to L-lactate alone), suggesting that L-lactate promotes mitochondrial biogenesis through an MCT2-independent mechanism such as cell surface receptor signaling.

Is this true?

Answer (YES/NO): NO